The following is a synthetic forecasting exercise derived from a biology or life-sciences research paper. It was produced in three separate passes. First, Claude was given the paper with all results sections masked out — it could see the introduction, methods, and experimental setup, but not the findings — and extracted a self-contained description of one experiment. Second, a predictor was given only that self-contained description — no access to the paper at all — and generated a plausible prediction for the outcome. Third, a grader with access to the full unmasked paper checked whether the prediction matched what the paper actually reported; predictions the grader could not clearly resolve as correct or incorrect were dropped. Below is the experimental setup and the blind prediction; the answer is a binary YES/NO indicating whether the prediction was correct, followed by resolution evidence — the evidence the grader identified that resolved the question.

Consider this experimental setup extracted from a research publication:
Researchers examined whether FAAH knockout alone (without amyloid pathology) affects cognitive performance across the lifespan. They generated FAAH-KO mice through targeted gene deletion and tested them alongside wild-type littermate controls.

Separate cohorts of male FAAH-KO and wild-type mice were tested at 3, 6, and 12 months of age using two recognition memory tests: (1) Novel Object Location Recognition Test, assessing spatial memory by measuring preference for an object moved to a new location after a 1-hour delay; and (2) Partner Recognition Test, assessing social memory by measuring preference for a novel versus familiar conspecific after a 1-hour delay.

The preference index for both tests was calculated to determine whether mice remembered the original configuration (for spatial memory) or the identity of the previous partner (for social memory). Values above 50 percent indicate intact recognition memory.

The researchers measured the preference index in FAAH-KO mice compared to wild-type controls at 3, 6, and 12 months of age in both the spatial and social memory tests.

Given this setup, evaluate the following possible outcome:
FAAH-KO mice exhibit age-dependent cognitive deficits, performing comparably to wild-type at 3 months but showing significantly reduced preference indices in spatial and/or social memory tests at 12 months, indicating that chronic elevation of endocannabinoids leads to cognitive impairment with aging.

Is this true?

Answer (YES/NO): NO